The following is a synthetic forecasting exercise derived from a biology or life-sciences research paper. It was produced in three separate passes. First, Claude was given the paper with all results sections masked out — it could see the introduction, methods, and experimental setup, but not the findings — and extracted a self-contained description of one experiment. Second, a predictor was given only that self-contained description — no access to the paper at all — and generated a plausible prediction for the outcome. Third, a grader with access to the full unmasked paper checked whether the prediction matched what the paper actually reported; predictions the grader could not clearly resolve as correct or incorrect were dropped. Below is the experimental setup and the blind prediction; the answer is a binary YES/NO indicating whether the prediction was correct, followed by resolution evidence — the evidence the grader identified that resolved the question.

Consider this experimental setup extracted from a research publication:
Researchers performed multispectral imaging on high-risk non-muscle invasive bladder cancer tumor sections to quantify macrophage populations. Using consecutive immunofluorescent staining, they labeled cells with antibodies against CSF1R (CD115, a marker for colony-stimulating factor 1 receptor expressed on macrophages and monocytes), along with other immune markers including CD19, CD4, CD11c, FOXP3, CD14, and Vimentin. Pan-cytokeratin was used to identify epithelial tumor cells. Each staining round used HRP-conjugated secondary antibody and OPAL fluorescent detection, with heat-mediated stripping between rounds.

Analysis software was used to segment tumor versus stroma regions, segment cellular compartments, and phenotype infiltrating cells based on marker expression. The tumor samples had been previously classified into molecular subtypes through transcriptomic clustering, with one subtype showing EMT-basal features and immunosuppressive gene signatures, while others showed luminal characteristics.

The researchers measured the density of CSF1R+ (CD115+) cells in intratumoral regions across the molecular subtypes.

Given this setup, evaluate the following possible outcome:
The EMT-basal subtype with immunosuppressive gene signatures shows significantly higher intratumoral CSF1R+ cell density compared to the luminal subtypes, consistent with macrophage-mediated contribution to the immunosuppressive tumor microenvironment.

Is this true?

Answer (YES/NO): NO